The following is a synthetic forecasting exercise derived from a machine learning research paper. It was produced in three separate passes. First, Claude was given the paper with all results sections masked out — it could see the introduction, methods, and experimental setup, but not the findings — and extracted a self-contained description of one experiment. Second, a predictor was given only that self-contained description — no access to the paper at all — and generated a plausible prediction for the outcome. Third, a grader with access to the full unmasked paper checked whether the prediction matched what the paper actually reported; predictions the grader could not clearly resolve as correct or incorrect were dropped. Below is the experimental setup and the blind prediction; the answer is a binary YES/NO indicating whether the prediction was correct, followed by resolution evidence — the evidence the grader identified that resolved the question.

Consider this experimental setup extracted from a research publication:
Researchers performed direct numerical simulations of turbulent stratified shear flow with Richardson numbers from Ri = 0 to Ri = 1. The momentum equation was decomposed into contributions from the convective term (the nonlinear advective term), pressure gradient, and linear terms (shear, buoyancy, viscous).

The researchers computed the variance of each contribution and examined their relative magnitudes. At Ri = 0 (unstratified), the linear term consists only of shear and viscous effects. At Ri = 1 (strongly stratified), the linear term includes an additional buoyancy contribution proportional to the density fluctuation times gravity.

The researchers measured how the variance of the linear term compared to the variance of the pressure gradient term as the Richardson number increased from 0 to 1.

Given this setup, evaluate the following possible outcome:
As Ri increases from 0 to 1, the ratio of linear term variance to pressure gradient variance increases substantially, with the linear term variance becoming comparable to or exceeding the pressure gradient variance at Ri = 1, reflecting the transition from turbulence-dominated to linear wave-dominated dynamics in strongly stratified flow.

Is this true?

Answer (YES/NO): NO